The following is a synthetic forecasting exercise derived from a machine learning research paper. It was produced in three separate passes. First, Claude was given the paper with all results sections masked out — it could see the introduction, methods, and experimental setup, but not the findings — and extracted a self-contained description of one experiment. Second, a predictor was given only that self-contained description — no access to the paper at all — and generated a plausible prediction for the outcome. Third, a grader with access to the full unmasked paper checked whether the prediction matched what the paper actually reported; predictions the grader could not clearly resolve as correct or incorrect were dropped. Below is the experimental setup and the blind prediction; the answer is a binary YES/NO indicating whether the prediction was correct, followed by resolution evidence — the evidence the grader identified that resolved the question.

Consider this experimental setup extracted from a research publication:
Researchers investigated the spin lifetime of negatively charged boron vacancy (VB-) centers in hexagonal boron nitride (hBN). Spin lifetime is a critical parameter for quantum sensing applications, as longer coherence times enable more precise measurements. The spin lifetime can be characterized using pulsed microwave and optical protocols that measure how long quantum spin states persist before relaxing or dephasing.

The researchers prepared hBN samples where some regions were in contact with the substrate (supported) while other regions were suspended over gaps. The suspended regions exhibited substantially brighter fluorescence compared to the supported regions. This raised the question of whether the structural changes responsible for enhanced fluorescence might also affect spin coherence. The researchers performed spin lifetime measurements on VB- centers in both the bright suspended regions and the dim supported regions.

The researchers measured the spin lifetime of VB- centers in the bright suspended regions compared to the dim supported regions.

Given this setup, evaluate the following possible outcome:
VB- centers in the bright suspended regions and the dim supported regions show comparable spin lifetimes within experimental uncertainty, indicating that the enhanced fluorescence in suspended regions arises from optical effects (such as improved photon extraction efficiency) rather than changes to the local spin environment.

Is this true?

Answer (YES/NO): NO